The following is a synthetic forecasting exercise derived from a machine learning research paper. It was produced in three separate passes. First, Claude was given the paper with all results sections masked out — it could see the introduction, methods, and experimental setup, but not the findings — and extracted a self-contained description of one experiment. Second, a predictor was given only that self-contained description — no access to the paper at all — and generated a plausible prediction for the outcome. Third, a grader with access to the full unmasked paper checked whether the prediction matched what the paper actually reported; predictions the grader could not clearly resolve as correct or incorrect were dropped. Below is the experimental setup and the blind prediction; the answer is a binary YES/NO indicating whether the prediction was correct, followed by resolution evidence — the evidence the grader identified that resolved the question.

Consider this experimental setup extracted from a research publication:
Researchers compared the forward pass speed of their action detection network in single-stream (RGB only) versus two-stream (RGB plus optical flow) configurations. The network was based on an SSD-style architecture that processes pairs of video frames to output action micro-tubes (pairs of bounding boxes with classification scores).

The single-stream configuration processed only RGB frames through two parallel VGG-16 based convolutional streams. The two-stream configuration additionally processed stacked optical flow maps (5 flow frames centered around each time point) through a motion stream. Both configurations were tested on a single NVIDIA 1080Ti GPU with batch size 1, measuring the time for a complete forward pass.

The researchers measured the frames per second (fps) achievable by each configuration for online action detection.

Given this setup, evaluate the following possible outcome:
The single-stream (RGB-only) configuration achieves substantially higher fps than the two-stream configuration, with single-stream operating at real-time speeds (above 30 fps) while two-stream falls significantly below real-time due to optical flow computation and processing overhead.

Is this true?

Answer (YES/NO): NO